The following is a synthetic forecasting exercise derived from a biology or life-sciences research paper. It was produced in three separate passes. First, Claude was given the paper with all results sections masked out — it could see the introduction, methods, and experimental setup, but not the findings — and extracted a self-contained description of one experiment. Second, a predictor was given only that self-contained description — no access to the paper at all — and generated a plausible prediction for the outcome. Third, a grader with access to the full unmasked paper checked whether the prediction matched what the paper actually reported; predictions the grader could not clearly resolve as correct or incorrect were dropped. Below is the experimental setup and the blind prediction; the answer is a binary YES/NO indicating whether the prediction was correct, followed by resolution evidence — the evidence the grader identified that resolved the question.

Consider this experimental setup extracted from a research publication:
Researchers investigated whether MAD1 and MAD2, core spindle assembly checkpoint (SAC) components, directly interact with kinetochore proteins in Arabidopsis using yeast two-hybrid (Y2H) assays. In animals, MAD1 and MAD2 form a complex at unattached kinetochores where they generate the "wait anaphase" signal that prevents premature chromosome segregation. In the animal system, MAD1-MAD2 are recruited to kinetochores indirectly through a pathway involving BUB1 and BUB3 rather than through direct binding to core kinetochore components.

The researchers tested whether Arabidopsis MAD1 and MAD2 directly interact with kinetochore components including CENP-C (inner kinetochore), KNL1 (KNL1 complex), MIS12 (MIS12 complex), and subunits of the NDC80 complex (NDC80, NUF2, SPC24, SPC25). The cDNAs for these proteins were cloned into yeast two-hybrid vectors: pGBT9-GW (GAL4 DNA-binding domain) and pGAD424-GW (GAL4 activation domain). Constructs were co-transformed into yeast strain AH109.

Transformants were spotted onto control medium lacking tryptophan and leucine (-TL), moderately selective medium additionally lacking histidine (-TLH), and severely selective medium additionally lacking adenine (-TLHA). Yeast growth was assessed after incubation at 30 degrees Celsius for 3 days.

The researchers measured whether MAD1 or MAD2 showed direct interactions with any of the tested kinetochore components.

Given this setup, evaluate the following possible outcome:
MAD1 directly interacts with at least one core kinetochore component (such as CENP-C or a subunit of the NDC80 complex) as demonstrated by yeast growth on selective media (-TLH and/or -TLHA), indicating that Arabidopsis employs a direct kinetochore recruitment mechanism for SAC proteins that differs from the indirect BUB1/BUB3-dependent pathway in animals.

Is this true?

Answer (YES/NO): YES